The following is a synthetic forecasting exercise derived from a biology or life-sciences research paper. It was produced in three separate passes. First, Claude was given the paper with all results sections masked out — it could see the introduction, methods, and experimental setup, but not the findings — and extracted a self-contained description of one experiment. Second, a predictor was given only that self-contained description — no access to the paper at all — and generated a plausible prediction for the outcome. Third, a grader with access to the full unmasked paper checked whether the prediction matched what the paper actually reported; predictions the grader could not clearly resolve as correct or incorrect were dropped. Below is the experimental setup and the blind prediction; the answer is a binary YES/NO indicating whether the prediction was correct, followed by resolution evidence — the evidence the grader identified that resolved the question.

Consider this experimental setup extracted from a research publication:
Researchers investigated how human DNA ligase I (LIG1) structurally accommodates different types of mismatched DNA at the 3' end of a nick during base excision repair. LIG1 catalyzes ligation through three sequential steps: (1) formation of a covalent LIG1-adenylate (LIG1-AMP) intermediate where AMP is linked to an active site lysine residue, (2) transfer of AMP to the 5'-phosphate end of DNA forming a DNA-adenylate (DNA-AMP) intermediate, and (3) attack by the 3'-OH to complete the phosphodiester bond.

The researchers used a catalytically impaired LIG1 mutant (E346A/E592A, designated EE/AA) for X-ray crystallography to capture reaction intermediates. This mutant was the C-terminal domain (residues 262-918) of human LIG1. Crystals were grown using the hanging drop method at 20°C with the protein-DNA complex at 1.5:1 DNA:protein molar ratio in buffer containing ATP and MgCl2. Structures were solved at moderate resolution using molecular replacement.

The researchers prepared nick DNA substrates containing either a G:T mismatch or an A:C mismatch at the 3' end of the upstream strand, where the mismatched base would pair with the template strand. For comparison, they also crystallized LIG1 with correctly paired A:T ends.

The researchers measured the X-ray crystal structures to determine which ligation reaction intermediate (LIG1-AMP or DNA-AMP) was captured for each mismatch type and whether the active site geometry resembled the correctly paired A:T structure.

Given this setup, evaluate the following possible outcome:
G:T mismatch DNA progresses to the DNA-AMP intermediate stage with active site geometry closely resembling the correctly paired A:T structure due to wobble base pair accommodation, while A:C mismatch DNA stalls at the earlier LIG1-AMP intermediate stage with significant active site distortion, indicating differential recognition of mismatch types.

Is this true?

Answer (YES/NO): YES